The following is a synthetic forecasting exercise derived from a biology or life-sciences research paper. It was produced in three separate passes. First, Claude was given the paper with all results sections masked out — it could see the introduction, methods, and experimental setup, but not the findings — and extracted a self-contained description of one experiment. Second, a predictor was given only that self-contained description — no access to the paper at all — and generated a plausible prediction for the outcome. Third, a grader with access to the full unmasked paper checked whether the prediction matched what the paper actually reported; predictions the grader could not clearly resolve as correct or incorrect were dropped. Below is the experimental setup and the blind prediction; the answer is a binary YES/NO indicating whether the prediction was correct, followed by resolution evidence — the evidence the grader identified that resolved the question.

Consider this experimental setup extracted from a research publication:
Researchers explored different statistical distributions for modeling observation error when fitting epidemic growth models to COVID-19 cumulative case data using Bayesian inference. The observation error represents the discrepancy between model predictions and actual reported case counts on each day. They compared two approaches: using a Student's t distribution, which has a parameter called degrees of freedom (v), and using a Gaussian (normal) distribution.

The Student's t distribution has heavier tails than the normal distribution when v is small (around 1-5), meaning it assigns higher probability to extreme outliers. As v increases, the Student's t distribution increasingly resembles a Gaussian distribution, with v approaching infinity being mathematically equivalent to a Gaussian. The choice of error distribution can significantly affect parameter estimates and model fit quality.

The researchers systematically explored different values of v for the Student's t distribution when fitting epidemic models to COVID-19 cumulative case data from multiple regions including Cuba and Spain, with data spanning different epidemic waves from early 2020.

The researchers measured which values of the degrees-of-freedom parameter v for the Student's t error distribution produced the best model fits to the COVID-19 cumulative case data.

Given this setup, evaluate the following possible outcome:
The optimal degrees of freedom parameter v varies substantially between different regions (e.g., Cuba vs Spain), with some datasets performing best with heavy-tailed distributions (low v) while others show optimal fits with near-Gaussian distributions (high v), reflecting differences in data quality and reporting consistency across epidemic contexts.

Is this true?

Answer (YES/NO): NO